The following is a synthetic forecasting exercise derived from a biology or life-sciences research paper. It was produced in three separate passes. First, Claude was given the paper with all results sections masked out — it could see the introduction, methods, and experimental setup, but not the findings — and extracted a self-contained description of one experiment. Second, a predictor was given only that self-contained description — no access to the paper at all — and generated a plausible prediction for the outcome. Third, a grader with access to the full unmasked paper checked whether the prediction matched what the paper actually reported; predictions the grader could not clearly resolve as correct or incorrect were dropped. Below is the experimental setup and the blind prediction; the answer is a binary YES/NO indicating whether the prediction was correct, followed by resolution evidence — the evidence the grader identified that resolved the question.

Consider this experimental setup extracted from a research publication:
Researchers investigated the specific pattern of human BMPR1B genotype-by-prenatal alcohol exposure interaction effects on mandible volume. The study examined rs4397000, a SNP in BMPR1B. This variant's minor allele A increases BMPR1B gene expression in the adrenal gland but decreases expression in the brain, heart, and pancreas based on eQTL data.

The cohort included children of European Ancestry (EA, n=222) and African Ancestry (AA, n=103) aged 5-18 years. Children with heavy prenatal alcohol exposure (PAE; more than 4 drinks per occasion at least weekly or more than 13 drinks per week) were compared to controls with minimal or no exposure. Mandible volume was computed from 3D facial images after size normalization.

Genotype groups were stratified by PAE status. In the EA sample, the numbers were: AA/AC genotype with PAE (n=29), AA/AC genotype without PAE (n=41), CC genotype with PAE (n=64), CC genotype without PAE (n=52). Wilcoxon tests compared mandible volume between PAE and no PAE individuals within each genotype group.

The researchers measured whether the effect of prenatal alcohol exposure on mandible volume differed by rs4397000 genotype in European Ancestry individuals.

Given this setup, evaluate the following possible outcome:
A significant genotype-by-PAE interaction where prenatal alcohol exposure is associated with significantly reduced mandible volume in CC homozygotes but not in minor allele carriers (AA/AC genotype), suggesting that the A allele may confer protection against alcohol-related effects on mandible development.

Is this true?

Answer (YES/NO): YES